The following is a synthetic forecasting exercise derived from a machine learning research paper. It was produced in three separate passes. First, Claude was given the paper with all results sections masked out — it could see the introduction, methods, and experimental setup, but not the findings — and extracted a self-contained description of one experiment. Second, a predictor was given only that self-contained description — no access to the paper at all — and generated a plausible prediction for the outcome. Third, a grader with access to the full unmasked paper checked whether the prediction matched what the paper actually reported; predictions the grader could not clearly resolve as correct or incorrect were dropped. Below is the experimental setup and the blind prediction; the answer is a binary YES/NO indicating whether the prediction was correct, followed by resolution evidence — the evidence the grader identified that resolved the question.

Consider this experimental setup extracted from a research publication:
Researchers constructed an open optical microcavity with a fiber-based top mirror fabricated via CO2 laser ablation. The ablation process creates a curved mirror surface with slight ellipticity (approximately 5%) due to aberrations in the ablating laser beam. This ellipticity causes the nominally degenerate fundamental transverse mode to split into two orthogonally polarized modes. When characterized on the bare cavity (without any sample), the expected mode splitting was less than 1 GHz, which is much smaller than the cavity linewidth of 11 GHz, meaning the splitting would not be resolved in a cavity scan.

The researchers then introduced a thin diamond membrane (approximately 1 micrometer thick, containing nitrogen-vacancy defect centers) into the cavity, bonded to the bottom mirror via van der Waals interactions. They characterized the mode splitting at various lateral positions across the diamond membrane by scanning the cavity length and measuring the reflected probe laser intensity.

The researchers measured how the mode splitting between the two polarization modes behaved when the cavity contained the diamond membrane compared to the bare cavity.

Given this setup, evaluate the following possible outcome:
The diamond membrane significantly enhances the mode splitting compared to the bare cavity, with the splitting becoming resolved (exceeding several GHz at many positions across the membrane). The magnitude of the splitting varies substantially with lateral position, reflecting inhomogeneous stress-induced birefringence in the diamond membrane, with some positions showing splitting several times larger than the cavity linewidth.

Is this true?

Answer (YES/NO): YES